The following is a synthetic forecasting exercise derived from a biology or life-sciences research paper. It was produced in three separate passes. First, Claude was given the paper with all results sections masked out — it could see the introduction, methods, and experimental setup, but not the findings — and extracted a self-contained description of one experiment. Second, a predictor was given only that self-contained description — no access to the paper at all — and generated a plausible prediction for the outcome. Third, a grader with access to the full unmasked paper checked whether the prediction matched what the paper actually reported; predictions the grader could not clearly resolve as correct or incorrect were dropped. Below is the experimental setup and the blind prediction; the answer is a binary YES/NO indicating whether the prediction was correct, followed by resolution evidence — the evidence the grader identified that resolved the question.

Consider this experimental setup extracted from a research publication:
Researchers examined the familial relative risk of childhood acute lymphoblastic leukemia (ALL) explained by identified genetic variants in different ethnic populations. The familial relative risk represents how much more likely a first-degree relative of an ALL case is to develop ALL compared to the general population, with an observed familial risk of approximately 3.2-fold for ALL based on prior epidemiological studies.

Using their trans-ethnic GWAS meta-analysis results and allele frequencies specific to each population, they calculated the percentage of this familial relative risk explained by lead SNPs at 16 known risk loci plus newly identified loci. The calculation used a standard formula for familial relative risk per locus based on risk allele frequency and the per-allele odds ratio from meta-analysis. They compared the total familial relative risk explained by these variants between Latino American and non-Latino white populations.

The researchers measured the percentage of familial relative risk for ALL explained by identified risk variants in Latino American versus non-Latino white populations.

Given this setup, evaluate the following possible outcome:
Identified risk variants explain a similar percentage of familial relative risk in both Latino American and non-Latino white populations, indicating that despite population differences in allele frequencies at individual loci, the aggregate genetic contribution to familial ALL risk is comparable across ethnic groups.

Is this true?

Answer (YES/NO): YES